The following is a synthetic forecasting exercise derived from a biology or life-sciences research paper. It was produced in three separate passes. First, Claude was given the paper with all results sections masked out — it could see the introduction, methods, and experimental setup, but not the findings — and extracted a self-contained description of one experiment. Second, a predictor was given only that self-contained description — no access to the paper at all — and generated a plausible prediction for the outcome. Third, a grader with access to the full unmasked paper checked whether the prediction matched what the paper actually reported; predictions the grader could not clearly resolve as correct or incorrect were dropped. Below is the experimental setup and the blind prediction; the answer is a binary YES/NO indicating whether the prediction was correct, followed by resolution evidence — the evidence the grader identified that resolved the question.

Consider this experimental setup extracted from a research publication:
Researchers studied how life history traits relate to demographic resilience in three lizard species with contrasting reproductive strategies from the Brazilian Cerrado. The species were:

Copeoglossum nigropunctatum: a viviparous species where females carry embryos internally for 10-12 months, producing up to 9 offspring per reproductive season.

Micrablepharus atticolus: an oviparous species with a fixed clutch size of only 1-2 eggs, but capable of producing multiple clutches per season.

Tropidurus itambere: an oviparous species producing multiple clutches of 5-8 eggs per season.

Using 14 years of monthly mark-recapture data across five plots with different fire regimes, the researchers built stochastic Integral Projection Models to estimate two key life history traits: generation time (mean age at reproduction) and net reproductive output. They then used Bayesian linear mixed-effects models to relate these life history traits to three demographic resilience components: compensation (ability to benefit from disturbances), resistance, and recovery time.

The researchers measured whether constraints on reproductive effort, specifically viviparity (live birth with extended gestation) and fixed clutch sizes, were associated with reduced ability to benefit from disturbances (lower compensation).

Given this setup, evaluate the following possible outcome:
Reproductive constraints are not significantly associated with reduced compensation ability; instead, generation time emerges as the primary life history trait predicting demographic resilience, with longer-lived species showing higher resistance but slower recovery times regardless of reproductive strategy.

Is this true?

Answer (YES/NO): NO